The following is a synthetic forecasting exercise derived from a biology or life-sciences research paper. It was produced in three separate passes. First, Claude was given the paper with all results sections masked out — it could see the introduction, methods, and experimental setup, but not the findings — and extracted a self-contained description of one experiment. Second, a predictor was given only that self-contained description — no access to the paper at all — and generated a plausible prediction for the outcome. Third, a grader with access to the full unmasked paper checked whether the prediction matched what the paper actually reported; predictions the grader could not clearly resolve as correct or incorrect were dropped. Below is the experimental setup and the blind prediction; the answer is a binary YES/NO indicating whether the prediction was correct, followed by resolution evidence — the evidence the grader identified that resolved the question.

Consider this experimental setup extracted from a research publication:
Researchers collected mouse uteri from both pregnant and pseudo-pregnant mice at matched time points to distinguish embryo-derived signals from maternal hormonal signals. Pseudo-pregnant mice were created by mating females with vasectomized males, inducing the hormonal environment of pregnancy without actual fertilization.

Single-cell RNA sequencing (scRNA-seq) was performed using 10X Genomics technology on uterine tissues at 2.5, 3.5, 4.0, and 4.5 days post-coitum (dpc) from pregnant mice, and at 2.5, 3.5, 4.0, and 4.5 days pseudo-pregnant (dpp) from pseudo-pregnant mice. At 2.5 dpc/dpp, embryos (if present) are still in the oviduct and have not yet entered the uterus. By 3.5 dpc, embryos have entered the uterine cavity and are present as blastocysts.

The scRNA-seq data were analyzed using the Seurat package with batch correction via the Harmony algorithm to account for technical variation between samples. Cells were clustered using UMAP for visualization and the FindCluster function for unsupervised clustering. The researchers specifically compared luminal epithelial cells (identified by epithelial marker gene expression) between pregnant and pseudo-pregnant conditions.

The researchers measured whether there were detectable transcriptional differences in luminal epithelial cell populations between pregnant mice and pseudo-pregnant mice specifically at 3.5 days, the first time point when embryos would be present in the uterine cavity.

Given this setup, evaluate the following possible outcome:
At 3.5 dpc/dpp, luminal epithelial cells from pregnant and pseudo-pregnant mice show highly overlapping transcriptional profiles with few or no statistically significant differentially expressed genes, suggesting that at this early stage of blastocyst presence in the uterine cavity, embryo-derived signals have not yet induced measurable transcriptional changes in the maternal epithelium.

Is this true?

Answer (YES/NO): YES